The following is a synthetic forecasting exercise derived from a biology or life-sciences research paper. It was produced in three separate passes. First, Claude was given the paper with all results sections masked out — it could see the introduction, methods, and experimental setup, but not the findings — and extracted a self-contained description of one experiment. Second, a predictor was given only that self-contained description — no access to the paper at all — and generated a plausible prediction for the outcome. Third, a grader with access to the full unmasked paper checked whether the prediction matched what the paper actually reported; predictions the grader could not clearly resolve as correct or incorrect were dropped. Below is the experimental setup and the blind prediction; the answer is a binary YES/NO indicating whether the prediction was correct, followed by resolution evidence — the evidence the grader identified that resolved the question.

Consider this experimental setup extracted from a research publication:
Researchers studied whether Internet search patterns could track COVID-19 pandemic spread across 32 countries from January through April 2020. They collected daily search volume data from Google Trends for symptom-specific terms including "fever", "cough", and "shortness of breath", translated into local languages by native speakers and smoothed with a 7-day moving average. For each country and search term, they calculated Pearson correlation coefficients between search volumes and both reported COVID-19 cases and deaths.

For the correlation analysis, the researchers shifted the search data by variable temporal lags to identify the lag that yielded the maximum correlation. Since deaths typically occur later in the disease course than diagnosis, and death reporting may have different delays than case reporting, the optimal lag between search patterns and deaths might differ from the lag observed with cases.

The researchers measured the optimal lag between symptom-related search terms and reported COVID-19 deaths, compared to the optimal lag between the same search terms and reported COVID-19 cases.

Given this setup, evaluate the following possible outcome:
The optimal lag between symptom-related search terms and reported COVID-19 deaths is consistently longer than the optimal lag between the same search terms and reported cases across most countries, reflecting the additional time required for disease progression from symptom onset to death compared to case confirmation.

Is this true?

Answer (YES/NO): YES